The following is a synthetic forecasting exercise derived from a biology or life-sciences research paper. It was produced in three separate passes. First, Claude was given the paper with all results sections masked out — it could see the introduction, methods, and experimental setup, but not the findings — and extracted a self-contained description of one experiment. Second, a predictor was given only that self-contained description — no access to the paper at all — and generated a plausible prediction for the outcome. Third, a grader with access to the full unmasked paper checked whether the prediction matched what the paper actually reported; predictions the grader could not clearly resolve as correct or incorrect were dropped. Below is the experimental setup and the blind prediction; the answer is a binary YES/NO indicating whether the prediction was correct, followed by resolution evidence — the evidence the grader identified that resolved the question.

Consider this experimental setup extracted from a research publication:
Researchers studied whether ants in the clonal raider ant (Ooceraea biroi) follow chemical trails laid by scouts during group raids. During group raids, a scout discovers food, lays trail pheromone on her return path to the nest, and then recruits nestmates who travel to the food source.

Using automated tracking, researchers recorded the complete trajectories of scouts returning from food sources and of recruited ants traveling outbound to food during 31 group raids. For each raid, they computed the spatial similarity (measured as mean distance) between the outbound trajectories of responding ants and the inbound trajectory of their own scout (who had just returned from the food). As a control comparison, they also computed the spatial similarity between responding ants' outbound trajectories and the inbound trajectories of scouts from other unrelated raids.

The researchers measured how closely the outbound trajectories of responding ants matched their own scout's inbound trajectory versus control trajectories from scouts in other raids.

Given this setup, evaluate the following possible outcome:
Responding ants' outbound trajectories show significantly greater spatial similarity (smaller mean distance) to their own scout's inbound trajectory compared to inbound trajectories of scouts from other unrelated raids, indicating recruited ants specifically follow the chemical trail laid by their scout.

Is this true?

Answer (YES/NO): YES